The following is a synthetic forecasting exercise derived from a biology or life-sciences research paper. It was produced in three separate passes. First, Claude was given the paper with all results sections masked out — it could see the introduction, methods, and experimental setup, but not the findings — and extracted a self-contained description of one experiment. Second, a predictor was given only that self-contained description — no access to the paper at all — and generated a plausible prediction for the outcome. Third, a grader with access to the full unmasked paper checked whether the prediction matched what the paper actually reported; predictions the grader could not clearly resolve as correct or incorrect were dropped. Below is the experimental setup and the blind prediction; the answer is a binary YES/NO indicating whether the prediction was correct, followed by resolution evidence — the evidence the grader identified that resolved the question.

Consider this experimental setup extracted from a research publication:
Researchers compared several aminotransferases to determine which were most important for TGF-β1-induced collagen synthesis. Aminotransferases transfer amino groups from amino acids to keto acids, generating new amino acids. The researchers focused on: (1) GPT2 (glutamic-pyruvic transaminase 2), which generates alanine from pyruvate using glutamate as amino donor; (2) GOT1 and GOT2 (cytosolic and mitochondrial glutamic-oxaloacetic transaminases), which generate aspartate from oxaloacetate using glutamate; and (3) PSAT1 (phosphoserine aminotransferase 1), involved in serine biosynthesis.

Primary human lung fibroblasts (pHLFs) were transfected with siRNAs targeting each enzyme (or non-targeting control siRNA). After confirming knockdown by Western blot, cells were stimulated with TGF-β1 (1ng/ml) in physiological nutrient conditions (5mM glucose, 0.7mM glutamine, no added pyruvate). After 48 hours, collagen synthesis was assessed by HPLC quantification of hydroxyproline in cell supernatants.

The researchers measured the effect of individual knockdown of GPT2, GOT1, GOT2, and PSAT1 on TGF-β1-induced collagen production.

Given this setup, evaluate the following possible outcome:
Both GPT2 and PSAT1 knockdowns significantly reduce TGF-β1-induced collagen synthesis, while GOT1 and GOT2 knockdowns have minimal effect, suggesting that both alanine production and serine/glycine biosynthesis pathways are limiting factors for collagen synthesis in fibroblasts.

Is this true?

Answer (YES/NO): YES